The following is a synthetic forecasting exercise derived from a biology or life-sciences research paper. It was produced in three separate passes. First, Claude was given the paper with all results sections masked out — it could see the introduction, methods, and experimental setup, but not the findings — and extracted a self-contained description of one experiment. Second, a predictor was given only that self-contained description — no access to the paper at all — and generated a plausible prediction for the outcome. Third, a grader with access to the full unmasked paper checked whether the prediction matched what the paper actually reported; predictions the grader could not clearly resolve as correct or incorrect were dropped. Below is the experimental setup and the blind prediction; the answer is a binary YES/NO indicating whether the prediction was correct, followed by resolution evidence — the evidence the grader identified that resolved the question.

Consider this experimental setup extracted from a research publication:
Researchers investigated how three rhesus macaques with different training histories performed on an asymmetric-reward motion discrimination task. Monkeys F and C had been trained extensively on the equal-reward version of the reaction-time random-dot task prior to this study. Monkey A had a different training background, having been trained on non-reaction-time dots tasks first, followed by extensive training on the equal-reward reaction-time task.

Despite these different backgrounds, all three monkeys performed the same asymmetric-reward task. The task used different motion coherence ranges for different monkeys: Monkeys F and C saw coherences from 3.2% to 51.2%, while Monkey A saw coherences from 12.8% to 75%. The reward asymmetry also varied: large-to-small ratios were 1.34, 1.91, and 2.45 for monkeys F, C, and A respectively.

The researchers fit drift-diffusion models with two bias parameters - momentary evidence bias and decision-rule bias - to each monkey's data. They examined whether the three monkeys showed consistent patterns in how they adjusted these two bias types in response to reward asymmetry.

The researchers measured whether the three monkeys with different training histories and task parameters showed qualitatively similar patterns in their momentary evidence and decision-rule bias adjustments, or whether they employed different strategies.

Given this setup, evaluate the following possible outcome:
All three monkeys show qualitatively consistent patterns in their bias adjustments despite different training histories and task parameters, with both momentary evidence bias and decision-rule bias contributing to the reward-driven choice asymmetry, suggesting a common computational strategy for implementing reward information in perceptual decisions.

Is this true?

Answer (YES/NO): YES